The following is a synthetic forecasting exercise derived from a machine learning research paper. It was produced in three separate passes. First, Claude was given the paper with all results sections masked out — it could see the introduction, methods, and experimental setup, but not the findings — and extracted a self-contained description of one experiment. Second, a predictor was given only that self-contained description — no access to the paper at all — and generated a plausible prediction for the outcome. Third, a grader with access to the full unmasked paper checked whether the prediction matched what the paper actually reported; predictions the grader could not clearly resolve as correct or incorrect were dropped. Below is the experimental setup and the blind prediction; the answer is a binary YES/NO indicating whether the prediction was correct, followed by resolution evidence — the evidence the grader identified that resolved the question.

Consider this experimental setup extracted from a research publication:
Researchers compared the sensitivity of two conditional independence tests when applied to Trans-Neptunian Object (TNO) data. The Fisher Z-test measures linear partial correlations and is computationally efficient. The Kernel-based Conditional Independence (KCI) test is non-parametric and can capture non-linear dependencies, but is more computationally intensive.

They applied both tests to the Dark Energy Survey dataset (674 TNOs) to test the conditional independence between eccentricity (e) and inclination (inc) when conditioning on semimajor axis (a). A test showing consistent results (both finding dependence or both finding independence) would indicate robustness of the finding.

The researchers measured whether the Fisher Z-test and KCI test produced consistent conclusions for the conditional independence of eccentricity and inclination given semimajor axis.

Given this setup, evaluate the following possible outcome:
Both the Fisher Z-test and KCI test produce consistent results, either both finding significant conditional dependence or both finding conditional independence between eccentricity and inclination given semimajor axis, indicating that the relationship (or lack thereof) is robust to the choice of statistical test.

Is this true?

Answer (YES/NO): YES